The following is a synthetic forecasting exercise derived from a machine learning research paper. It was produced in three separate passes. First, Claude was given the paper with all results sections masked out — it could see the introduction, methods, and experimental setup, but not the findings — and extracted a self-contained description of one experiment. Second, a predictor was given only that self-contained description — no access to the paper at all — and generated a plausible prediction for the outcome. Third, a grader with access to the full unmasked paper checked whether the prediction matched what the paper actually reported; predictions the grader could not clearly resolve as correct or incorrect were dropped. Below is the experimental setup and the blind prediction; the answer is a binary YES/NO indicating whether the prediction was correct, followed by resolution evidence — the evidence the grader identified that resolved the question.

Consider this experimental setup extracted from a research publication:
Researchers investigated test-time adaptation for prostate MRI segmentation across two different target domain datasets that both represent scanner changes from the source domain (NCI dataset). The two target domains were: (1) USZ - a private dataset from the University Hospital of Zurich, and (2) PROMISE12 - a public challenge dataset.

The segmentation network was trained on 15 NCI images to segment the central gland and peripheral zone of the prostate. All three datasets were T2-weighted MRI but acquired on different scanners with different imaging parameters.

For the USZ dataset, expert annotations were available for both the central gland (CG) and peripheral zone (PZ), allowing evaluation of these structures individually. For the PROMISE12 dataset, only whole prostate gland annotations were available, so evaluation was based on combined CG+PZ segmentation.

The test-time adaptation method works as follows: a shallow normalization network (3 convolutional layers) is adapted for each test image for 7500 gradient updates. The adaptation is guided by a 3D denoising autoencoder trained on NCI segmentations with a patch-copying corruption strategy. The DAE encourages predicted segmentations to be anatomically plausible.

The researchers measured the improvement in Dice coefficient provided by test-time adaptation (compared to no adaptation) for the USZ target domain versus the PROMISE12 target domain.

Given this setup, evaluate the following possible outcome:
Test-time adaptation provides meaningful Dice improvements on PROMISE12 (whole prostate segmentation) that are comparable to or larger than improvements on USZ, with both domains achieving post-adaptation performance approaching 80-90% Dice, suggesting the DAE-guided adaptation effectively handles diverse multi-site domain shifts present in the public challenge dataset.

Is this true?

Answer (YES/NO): YES